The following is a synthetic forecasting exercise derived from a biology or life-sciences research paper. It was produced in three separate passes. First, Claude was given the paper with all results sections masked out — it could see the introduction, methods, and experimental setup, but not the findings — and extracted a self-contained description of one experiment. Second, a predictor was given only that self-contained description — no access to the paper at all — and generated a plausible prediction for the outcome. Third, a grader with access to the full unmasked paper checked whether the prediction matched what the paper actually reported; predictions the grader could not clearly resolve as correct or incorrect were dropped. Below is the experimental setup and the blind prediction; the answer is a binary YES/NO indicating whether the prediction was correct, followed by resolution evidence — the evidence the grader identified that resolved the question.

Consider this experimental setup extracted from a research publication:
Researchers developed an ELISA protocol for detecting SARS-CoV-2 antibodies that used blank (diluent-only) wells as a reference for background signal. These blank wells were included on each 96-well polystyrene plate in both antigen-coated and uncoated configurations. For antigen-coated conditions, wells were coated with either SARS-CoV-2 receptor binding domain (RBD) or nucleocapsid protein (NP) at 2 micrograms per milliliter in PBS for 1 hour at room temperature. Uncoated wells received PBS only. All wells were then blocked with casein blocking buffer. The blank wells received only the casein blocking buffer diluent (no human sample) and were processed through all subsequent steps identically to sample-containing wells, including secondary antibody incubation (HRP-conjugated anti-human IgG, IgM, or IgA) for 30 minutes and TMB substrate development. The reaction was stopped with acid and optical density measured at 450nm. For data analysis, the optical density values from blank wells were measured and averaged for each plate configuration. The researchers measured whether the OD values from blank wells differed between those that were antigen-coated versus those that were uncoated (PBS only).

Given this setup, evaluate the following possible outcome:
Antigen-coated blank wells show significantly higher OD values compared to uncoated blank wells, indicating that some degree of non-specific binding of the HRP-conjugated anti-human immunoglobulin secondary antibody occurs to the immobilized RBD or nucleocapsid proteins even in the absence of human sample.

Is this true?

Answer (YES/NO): NO